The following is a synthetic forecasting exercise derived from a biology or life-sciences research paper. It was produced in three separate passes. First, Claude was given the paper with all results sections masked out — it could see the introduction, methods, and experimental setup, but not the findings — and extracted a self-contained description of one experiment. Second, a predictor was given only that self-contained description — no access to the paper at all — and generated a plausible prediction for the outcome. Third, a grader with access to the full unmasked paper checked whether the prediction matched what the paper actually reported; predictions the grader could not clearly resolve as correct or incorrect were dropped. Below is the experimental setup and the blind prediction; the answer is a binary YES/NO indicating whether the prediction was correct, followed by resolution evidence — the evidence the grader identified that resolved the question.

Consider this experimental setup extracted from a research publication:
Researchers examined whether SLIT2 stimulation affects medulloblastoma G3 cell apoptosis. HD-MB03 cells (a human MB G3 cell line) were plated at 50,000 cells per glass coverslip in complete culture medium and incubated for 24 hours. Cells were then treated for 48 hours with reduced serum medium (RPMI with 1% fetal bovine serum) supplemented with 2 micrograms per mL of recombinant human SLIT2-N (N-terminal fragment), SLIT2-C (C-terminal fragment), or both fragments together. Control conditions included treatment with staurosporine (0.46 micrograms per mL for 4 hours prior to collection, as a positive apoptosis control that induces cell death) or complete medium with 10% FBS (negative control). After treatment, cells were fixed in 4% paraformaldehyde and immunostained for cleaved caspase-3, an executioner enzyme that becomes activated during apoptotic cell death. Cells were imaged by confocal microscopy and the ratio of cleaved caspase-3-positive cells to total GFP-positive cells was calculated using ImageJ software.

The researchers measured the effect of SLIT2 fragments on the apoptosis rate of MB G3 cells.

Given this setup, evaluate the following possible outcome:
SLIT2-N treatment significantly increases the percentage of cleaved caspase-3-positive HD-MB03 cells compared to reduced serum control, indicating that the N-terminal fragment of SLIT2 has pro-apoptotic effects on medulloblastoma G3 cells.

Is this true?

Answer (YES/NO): NO